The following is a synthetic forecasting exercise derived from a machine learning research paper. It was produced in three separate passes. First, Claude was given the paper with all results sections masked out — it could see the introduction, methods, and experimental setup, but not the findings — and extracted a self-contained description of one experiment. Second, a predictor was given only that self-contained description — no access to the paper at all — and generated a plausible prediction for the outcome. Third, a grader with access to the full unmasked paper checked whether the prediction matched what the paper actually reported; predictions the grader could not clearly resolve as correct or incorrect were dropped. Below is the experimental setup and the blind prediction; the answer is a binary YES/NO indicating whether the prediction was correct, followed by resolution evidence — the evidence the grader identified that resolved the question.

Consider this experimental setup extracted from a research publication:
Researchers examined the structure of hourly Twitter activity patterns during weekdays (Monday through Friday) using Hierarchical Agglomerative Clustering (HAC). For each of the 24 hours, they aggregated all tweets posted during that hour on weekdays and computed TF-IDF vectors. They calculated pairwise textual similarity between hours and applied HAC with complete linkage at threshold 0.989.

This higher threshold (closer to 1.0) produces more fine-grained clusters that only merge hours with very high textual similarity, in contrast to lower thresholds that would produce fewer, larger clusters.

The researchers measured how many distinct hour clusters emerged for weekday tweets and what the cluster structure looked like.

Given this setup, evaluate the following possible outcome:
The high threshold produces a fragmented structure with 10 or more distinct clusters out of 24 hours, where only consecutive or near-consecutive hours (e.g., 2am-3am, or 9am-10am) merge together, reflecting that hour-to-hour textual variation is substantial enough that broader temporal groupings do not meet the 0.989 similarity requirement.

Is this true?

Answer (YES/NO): NO